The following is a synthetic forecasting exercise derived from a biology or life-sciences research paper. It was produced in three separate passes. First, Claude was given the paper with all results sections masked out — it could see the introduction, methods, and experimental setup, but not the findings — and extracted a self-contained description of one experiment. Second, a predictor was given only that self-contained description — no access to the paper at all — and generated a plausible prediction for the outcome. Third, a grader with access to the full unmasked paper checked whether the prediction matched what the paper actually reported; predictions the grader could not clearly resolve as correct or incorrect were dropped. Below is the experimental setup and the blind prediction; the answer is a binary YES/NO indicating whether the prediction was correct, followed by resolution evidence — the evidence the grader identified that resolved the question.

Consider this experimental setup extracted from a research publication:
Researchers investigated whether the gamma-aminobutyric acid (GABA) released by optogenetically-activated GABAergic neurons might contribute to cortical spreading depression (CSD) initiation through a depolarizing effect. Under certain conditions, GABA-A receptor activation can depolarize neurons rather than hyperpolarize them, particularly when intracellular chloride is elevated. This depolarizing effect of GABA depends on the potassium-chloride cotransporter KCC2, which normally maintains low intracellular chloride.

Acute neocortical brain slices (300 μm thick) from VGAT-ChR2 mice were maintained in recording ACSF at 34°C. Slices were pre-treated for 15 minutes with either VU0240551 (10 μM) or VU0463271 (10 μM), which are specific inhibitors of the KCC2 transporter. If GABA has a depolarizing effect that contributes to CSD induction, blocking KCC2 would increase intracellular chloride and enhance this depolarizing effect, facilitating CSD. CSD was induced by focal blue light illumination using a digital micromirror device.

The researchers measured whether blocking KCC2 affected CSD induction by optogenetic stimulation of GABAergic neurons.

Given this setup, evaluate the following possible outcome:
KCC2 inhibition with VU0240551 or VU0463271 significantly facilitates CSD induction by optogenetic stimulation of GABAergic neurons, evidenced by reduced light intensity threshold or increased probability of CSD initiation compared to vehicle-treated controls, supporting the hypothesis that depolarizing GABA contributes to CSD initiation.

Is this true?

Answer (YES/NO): NO